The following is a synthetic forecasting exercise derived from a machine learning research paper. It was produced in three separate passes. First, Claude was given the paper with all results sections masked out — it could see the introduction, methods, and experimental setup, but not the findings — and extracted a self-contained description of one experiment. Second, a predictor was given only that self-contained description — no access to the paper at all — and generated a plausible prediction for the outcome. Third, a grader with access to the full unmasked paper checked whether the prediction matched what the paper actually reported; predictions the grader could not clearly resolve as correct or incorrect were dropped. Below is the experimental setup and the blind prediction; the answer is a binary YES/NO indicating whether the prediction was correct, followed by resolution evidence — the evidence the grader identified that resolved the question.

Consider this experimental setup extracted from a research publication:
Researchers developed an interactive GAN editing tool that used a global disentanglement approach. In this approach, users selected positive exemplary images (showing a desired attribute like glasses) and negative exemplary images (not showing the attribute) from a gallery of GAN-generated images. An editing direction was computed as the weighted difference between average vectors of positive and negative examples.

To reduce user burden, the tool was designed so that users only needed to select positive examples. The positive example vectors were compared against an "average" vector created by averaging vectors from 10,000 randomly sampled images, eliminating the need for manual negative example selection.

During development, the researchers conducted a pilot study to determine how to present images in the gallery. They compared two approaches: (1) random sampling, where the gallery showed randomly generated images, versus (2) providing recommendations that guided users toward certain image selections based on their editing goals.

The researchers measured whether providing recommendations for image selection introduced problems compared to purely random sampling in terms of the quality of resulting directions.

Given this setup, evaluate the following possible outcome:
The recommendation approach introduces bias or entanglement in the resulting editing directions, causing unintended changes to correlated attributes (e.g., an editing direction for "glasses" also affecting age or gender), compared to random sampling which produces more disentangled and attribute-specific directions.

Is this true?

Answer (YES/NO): YES